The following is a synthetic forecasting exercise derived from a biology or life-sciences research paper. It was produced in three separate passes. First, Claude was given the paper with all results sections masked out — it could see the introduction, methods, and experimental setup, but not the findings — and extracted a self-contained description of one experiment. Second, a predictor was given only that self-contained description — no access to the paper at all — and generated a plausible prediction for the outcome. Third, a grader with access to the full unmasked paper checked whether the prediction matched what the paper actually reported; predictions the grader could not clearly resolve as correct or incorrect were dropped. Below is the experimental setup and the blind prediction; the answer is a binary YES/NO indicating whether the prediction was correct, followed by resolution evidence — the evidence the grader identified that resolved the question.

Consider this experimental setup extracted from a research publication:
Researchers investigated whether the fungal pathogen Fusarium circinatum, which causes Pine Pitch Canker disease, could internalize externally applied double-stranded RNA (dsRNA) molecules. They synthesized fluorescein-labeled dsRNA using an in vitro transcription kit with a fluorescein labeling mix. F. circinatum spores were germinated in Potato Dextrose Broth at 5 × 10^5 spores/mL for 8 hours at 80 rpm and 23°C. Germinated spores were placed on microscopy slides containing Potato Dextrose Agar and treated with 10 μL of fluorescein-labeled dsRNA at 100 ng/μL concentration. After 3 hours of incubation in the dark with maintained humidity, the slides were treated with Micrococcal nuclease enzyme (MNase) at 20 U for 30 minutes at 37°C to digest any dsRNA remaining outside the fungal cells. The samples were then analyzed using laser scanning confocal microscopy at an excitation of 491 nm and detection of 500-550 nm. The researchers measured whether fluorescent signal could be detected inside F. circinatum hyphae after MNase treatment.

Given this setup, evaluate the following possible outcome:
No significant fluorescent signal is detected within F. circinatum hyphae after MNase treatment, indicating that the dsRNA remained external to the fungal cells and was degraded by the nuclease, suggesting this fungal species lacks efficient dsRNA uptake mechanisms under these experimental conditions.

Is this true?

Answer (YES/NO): NO